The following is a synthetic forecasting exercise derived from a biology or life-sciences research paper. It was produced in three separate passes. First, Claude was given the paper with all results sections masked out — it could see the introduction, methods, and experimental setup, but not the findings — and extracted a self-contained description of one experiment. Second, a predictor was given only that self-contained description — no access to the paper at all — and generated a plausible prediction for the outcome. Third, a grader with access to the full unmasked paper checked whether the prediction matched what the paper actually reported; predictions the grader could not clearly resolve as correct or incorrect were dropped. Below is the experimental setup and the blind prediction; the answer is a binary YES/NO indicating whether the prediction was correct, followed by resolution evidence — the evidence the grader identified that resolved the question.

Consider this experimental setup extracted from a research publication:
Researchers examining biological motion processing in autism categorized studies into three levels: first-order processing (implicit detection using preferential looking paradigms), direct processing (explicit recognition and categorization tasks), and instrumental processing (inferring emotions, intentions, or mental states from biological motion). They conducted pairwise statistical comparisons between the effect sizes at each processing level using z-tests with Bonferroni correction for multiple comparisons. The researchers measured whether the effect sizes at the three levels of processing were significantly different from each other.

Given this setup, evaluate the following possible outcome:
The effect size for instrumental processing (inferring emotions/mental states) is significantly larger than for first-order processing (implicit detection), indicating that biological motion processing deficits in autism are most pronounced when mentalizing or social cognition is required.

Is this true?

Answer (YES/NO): NO